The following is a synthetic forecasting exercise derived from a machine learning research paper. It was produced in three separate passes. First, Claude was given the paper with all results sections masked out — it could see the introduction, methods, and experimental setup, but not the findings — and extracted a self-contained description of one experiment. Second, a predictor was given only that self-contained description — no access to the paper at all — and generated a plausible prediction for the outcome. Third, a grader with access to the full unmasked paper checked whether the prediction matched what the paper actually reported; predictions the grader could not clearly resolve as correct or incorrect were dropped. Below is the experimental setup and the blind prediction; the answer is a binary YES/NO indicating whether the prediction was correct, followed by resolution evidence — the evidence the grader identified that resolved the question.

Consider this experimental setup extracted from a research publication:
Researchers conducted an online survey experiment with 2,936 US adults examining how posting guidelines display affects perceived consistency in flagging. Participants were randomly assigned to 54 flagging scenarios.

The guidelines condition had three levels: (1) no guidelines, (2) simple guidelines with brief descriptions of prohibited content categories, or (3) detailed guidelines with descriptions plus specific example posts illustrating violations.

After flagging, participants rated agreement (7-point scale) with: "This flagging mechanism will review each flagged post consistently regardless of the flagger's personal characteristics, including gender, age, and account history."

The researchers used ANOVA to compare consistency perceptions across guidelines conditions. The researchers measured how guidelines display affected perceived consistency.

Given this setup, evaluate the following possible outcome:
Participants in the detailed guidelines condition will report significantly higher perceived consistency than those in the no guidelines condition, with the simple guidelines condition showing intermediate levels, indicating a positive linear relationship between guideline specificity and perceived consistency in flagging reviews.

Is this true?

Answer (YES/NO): NO